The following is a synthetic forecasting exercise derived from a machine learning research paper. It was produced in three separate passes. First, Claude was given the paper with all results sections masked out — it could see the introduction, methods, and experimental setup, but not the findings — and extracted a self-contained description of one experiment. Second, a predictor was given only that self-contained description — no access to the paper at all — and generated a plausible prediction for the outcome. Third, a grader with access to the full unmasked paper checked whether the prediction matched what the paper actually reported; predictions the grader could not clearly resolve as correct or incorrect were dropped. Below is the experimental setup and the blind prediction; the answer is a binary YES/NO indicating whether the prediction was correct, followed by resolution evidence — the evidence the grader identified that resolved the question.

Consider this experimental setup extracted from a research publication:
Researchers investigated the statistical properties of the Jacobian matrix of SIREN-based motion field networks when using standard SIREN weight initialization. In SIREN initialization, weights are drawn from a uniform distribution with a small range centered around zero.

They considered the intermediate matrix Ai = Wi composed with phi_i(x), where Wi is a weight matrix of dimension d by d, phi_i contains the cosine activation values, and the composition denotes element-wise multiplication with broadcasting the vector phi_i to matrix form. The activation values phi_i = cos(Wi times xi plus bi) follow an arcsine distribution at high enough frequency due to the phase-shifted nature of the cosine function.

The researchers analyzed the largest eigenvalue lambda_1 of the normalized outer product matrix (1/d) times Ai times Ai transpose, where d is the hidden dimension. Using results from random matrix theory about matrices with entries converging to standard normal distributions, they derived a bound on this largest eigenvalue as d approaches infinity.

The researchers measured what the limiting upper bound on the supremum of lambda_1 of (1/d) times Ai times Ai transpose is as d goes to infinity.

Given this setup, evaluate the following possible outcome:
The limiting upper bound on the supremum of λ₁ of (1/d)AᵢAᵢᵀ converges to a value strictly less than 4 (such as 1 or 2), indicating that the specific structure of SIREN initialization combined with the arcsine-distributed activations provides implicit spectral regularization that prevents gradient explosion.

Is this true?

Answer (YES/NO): NO